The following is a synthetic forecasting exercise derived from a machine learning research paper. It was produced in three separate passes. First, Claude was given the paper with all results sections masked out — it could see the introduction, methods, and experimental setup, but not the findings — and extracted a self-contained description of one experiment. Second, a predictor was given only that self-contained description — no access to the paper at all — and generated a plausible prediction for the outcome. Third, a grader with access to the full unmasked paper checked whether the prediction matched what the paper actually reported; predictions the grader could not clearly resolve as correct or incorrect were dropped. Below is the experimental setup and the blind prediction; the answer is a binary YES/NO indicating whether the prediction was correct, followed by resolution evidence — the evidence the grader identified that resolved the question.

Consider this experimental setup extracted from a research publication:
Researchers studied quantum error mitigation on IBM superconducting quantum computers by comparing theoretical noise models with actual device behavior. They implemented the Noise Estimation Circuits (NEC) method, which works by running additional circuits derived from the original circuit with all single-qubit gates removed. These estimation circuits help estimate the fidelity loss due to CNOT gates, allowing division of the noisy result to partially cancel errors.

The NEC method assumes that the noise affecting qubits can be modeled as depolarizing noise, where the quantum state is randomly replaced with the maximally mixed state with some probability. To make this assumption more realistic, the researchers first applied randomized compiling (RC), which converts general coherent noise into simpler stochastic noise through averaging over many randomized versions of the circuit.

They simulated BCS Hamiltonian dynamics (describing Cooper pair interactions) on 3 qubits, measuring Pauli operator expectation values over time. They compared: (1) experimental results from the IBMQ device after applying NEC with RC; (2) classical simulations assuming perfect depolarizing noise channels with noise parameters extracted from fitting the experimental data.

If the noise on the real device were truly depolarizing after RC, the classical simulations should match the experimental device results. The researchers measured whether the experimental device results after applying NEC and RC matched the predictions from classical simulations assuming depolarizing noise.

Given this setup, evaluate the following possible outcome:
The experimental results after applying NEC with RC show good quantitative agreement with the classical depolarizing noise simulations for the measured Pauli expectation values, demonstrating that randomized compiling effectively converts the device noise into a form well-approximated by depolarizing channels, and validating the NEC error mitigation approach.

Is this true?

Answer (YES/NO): NO